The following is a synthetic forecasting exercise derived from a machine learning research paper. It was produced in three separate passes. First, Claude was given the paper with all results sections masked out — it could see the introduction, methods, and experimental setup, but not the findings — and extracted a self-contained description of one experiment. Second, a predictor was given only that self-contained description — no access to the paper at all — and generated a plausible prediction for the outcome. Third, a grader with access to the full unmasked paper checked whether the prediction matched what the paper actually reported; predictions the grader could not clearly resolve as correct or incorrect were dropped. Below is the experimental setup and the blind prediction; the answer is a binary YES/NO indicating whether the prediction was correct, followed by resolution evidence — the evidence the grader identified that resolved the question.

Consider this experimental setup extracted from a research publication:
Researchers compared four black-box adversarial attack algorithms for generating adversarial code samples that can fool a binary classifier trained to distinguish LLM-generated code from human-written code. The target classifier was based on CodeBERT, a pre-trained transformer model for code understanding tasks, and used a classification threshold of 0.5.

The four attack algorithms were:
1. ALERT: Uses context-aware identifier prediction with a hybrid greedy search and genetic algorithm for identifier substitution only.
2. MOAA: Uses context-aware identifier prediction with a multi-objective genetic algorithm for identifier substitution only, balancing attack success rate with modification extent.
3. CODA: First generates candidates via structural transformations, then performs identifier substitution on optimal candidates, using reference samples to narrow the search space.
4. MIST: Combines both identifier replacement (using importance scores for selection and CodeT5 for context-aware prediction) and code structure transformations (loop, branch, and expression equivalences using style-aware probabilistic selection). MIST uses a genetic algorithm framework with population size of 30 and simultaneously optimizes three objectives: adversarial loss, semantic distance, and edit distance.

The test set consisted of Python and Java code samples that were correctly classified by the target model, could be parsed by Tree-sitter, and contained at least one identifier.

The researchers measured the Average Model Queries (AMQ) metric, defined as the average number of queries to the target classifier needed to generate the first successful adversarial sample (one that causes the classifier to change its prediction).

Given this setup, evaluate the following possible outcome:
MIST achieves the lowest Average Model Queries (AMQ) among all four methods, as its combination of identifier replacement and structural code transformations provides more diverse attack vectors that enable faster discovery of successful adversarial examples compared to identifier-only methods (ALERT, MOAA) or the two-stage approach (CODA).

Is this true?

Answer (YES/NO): NO